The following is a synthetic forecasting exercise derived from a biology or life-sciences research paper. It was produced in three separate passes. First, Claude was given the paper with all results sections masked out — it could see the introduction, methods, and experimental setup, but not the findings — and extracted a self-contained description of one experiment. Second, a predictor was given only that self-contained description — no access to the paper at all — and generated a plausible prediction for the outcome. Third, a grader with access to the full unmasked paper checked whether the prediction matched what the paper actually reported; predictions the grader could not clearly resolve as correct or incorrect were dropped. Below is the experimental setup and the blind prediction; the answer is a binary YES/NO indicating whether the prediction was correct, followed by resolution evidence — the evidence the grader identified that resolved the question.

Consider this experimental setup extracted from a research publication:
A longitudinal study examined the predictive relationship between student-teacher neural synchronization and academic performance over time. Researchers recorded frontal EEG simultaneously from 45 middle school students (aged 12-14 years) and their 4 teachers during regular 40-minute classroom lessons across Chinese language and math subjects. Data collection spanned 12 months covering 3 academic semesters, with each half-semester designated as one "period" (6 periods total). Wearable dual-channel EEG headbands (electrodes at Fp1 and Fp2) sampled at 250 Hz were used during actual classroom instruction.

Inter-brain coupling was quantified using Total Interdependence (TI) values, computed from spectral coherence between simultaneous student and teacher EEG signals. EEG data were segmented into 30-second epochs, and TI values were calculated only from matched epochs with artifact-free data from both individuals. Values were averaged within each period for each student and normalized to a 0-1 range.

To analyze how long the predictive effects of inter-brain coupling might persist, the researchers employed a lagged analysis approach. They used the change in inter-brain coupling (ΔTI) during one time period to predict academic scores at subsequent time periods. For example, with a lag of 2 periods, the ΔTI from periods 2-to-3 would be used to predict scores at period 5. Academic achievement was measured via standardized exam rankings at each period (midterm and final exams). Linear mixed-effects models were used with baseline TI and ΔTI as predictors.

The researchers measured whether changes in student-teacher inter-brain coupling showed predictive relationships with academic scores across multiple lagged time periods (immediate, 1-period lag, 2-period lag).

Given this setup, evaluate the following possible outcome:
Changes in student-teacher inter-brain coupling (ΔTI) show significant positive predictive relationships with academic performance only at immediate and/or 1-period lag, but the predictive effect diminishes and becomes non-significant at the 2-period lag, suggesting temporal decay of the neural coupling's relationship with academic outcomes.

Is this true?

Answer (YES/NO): YES